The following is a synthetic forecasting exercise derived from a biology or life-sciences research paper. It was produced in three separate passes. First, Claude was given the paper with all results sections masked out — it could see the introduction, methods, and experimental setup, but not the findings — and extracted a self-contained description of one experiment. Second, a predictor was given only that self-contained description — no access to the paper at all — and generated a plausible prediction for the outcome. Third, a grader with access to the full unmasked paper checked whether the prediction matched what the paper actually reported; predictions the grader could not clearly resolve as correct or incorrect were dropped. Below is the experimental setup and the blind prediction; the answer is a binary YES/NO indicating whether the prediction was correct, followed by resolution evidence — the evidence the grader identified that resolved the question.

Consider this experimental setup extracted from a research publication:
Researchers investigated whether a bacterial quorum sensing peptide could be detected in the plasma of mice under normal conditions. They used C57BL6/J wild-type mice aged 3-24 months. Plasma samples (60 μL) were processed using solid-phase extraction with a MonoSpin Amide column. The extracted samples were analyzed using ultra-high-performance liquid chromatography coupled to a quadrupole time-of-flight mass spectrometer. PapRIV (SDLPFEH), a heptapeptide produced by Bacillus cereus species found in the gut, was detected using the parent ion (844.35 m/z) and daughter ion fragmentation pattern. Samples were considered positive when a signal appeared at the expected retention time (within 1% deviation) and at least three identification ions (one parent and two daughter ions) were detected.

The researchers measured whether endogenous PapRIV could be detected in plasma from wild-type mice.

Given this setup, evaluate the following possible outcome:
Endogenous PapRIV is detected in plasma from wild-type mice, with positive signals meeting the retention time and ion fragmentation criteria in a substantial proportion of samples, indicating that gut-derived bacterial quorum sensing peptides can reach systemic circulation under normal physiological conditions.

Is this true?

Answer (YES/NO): NO